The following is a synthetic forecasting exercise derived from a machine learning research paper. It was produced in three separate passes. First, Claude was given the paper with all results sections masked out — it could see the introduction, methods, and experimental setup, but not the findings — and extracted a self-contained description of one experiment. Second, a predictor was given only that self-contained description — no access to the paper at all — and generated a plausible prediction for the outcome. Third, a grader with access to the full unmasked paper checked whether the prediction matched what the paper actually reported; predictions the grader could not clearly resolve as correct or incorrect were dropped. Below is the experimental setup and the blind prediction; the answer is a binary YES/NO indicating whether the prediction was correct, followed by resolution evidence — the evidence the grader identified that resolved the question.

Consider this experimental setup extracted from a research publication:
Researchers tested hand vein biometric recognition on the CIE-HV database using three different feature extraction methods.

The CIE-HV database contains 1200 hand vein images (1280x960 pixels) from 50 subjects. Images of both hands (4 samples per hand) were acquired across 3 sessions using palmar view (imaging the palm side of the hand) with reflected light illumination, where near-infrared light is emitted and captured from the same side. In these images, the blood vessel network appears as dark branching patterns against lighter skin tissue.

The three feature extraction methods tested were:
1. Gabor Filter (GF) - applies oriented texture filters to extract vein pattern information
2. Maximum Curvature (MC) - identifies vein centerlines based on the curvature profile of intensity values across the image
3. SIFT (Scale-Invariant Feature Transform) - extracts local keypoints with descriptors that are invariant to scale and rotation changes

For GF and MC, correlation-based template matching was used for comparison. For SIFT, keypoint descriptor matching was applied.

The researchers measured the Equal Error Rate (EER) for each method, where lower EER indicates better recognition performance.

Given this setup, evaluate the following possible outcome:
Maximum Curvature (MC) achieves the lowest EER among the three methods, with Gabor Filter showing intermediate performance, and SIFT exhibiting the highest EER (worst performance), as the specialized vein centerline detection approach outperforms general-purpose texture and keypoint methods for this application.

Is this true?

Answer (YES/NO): YES